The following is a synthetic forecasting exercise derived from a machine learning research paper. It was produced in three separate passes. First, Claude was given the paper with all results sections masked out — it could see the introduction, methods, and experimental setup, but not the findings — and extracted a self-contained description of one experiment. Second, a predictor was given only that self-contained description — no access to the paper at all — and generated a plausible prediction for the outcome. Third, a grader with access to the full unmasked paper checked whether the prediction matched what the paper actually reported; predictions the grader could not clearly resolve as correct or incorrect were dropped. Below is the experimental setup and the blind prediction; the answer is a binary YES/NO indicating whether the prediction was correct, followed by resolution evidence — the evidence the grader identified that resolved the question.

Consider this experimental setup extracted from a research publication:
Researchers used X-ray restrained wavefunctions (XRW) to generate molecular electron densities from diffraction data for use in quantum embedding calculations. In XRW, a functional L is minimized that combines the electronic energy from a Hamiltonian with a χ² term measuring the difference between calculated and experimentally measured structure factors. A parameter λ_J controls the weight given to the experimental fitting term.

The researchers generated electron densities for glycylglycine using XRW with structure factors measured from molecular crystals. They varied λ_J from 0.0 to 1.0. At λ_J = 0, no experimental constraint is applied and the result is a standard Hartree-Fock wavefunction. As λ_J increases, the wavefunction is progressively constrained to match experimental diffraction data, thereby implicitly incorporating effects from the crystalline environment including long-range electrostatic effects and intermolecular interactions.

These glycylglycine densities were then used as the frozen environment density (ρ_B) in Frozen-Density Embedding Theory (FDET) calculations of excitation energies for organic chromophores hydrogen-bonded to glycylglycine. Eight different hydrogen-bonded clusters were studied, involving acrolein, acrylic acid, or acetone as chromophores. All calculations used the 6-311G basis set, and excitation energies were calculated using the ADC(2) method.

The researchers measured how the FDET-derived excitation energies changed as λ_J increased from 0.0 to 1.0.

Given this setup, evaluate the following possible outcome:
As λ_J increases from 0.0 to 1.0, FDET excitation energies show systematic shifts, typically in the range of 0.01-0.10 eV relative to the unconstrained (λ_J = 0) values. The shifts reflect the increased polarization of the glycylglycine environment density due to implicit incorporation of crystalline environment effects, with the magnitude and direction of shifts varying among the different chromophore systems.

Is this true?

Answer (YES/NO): YES